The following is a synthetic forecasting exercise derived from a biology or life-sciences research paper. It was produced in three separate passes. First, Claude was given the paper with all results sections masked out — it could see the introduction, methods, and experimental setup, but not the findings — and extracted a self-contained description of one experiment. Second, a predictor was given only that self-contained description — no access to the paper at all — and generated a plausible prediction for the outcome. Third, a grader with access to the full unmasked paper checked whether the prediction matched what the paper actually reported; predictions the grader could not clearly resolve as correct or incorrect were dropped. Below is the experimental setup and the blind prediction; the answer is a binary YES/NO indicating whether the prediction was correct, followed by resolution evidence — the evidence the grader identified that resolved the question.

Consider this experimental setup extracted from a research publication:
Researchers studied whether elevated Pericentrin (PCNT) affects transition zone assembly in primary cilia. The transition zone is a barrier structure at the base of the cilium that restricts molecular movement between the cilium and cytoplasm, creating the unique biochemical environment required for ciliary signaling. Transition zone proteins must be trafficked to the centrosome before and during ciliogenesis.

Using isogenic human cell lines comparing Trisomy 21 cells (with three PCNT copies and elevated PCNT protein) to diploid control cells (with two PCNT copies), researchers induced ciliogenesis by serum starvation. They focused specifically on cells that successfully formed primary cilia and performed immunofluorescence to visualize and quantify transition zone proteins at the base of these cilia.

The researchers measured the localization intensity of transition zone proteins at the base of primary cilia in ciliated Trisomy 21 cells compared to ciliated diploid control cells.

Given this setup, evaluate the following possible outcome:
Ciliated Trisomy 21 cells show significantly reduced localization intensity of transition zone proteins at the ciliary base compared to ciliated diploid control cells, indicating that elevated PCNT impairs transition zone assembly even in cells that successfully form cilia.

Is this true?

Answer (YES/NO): YES